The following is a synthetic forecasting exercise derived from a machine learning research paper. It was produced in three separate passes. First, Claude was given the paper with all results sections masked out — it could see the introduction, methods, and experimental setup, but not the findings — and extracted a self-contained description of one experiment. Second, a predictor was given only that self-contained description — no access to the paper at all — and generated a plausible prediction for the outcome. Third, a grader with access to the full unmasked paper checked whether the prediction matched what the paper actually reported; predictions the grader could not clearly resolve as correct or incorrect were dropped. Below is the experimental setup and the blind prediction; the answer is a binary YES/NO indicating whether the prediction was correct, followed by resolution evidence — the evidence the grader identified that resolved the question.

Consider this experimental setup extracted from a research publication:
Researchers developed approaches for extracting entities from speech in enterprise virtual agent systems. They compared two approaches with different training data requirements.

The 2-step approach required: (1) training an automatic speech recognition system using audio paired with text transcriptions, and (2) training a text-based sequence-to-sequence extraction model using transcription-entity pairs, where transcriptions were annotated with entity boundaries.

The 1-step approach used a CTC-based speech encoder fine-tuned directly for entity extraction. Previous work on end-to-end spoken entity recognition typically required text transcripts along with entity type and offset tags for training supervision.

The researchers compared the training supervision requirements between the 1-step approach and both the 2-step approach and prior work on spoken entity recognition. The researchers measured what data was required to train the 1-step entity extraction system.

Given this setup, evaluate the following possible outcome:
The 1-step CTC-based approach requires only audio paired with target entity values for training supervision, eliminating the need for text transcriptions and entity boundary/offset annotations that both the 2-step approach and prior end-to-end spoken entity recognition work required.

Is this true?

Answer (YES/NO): YES